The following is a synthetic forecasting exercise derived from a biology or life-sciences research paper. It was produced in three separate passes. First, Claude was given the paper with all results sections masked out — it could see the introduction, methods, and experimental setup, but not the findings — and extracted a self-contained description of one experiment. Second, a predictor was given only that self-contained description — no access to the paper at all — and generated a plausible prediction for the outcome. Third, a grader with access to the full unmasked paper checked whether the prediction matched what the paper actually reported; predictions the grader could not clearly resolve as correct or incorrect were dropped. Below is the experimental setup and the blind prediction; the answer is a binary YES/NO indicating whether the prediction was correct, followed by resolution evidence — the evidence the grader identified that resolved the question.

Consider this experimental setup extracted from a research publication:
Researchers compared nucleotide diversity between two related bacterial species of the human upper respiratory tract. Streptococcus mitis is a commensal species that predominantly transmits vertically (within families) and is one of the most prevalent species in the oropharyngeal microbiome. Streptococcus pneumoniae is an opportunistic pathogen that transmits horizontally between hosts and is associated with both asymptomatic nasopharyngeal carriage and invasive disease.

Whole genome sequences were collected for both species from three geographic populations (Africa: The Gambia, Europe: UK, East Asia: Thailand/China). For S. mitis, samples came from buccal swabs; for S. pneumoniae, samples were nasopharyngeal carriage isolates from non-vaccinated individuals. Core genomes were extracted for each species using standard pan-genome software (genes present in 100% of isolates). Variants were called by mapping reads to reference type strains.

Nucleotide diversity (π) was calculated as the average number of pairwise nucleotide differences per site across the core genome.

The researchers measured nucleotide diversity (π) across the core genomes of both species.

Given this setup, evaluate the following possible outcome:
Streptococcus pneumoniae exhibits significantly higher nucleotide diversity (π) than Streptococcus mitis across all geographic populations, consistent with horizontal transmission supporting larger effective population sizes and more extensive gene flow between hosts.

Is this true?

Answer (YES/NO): NO